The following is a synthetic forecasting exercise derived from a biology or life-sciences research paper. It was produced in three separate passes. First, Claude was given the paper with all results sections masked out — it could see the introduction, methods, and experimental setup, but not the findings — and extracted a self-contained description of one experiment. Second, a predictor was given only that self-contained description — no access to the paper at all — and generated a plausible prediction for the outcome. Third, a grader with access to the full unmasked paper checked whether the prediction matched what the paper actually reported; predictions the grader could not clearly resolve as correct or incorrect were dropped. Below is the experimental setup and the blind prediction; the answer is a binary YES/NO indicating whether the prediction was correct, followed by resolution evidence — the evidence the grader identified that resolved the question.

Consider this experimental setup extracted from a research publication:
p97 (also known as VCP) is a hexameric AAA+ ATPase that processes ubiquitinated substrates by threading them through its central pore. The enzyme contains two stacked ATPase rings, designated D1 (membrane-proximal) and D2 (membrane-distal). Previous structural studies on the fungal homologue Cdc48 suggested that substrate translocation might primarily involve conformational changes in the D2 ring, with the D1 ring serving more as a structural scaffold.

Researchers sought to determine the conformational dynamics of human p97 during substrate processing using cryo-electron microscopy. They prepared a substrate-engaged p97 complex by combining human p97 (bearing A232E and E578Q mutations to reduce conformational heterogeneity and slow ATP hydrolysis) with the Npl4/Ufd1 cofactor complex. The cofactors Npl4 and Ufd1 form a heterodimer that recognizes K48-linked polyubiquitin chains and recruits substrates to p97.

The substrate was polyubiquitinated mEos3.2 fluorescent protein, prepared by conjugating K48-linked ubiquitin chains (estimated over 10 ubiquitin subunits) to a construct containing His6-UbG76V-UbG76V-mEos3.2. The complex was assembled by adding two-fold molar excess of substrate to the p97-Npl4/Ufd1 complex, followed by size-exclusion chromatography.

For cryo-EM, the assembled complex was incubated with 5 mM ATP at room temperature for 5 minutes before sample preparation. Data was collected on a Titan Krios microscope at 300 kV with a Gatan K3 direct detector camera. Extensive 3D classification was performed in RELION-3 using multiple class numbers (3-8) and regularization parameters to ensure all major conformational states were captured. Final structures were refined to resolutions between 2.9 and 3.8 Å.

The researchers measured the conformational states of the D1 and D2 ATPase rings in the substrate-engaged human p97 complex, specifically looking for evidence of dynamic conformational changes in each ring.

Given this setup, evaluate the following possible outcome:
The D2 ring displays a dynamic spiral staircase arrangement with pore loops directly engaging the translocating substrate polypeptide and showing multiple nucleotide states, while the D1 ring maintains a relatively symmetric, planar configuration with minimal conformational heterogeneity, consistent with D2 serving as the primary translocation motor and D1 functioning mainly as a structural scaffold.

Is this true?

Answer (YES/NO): NO